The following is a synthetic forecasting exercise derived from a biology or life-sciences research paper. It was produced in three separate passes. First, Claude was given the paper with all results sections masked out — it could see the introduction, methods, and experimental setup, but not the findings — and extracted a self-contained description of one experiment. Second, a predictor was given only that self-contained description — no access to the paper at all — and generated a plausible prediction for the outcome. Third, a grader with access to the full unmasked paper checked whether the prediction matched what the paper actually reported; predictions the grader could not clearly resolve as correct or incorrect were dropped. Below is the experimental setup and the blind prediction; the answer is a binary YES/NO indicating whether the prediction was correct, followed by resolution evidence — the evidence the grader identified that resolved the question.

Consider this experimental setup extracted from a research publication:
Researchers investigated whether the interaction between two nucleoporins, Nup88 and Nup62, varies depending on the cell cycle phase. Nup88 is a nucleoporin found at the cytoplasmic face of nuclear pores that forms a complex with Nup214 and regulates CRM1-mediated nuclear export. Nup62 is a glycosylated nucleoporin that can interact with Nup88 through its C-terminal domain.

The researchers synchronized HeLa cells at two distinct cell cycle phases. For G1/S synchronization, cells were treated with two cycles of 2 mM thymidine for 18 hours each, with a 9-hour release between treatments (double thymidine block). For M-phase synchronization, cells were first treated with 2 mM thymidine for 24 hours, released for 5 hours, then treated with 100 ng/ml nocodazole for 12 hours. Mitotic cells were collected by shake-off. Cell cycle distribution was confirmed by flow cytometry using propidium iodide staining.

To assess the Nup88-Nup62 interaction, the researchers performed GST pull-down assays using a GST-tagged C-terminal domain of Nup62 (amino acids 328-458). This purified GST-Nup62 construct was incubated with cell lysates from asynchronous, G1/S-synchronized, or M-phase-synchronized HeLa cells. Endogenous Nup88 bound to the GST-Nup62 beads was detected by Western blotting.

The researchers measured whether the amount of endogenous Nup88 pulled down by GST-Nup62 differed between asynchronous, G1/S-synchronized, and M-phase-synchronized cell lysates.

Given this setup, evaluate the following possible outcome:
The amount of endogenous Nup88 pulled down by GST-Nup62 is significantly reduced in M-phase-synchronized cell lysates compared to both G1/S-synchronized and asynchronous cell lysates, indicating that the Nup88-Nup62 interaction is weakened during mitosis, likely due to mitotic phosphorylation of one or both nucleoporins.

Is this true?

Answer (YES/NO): NO